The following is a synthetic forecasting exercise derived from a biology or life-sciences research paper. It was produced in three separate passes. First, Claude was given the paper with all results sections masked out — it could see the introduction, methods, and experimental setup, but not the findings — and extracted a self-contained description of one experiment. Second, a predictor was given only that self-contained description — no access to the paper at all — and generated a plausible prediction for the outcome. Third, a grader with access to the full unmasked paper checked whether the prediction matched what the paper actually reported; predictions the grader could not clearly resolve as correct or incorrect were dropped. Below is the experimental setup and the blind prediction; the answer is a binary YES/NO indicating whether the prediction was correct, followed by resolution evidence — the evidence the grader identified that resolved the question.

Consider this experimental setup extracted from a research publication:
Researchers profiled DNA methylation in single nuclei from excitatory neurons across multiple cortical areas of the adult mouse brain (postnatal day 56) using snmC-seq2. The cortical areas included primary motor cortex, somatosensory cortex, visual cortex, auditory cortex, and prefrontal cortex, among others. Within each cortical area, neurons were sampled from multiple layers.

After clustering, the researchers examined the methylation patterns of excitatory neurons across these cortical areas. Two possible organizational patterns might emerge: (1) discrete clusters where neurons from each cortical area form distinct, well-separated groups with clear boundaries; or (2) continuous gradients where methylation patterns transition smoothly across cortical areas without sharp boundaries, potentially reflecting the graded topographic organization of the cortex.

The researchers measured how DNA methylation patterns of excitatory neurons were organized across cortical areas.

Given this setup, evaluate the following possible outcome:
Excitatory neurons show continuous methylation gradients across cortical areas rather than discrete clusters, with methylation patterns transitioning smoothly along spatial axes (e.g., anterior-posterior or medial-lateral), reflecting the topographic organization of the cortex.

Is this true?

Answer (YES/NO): YES